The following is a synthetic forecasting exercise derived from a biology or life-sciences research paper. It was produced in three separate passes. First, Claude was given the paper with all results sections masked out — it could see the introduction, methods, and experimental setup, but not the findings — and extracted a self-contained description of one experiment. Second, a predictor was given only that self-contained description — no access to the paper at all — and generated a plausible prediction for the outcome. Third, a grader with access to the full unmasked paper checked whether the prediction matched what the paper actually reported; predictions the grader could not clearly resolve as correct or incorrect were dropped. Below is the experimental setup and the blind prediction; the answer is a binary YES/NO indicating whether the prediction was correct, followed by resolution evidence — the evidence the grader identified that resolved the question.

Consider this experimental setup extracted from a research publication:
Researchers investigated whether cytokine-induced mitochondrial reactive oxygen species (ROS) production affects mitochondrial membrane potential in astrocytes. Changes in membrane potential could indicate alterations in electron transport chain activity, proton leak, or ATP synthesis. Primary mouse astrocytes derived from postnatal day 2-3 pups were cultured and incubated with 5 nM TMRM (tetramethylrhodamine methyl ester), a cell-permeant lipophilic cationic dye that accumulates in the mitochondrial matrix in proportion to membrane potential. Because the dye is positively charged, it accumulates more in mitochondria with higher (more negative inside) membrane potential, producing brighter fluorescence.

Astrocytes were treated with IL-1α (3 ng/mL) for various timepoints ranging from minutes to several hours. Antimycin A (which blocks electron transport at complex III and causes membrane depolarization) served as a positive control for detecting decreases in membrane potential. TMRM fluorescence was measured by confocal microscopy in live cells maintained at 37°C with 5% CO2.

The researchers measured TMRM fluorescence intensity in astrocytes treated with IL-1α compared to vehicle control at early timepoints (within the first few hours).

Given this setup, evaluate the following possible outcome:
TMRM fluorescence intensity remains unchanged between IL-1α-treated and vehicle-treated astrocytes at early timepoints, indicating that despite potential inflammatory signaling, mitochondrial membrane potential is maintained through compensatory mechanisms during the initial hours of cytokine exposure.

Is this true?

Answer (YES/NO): NO